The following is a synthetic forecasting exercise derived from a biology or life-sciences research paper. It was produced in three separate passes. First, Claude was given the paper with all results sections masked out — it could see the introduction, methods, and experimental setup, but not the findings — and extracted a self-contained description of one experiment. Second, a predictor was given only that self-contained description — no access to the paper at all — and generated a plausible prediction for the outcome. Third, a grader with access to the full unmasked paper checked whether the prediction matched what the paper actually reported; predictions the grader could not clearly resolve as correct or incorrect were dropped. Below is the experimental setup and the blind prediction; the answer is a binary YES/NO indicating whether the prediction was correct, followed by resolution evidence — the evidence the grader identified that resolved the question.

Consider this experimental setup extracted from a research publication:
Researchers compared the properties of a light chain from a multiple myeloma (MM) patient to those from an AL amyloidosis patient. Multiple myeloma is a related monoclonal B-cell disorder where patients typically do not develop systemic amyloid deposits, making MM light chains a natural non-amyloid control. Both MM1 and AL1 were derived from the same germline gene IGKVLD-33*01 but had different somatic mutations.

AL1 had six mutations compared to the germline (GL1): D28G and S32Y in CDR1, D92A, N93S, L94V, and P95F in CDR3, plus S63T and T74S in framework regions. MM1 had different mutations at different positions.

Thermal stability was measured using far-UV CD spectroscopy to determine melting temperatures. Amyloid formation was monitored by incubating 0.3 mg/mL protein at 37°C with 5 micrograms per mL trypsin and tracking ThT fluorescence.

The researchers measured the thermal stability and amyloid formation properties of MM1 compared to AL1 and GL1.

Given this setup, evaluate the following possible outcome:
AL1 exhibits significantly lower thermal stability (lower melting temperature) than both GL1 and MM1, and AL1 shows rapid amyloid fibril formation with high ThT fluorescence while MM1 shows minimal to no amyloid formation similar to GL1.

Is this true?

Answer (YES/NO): NO